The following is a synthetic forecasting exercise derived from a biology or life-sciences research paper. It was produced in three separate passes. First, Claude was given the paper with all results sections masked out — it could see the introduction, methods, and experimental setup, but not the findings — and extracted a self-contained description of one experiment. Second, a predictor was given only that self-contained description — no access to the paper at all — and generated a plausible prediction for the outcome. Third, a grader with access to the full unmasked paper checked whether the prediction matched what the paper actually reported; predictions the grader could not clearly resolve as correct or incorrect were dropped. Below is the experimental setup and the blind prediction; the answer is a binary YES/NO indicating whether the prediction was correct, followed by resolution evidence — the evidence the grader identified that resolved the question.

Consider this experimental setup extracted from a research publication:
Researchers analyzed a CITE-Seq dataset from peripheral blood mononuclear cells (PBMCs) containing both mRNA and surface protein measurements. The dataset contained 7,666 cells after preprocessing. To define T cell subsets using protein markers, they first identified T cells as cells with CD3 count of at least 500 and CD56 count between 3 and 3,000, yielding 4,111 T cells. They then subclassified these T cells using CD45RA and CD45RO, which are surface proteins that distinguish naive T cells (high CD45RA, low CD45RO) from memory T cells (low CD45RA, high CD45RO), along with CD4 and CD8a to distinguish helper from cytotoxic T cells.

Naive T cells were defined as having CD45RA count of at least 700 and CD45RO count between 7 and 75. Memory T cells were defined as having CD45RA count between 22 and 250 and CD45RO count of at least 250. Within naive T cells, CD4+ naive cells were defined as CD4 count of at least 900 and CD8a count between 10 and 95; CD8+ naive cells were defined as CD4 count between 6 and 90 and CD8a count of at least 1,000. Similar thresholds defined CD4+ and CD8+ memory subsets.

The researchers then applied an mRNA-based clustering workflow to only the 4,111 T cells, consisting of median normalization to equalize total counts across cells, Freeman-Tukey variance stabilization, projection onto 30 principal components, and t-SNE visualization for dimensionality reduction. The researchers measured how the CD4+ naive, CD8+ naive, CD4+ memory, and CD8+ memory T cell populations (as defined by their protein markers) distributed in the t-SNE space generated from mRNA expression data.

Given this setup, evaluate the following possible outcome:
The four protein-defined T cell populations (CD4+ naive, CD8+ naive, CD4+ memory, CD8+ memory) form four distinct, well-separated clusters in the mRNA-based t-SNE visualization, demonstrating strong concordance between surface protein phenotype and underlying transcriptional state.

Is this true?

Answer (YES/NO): NO